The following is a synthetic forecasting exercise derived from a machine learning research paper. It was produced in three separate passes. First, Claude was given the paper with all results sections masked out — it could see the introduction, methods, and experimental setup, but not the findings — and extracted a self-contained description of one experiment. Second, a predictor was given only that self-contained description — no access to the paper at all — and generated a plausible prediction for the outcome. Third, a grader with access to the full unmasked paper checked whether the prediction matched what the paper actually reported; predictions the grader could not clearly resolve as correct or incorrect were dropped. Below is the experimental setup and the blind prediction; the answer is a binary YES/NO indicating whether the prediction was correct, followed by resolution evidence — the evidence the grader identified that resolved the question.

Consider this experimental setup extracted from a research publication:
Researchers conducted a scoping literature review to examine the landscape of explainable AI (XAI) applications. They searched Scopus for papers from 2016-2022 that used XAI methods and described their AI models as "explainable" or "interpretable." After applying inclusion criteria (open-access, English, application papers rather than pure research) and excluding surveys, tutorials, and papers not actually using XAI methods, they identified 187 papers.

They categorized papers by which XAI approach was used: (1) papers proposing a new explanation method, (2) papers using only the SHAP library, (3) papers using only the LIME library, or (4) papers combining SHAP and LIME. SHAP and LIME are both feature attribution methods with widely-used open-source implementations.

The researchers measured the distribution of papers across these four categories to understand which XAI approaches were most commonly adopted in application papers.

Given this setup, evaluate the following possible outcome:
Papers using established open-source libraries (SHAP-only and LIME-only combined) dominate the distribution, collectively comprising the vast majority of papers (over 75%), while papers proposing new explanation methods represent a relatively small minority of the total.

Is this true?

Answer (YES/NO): NO